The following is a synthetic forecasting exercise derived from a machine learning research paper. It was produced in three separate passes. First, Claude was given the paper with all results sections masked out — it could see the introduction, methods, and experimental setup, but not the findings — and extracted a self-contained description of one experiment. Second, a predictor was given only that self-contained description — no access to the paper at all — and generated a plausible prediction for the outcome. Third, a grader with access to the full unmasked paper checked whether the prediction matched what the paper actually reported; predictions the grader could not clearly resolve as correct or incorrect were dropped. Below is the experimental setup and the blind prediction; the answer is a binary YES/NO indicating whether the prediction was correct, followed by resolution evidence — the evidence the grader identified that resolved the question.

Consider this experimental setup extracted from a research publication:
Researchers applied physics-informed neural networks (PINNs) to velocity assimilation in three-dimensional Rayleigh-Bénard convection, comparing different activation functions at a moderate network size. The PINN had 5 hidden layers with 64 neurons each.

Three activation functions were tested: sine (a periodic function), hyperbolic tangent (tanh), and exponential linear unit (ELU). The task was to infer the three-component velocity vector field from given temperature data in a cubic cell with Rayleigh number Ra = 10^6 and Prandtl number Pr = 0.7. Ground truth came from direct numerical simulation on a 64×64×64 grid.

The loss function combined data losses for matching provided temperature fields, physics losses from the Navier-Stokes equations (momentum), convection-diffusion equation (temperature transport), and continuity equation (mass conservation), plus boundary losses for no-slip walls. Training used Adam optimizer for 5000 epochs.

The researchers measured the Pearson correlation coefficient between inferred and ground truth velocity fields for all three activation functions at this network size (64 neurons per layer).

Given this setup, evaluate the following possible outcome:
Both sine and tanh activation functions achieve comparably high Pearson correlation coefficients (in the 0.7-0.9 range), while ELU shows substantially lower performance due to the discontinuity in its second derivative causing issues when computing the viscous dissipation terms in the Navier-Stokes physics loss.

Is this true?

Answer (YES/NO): NO